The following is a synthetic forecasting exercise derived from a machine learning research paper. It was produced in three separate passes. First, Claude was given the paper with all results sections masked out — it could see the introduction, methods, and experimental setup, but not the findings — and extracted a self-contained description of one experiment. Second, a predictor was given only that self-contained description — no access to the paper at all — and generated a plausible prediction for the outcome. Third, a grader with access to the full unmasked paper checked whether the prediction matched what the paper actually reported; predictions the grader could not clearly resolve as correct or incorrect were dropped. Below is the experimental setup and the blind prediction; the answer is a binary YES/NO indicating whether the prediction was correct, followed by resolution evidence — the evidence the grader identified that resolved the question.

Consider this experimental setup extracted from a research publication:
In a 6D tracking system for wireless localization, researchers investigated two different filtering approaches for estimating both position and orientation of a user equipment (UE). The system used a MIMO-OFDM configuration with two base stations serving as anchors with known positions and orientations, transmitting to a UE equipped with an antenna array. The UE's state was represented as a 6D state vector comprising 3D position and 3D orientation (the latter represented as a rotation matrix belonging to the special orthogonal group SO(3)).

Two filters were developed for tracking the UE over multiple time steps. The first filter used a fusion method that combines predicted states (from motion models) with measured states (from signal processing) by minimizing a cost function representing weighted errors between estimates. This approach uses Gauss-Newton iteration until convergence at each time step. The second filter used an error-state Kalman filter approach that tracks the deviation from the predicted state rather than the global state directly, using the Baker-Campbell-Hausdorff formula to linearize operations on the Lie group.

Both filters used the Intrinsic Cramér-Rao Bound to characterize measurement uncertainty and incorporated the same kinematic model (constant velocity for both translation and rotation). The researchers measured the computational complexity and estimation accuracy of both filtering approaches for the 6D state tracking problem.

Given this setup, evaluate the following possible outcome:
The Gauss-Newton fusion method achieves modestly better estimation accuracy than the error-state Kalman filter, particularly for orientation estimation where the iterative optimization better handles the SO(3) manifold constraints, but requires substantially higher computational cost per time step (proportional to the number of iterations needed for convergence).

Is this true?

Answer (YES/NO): NO